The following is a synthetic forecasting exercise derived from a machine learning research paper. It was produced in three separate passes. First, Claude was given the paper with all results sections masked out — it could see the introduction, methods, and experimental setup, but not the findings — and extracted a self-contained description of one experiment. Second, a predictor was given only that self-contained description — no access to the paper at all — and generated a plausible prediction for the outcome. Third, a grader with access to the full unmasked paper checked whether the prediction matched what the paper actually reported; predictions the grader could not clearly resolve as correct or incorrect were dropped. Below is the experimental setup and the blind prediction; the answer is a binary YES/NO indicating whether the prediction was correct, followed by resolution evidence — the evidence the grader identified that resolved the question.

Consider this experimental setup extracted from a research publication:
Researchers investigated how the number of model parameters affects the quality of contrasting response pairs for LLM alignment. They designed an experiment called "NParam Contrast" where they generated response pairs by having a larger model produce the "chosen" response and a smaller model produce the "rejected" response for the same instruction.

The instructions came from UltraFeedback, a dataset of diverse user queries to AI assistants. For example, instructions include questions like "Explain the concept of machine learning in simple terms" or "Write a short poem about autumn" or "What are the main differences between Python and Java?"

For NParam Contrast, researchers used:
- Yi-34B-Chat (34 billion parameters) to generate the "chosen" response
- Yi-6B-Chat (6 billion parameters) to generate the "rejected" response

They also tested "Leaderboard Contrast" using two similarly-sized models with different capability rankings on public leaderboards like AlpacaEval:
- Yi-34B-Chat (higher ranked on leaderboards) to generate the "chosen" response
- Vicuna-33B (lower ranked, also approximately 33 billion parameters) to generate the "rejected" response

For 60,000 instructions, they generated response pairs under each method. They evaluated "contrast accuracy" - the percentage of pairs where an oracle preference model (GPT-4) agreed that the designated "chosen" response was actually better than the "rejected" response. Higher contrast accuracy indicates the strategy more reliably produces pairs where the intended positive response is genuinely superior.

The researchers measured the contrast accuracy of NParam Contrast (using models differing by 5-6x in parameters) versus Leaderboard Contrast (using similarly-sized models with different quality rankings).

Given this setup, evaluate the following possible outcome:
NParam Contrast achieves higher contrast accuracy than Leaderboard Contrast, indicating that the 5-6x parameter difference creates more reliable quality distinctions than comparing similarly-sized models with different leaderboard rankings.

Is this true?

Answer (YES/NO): YES